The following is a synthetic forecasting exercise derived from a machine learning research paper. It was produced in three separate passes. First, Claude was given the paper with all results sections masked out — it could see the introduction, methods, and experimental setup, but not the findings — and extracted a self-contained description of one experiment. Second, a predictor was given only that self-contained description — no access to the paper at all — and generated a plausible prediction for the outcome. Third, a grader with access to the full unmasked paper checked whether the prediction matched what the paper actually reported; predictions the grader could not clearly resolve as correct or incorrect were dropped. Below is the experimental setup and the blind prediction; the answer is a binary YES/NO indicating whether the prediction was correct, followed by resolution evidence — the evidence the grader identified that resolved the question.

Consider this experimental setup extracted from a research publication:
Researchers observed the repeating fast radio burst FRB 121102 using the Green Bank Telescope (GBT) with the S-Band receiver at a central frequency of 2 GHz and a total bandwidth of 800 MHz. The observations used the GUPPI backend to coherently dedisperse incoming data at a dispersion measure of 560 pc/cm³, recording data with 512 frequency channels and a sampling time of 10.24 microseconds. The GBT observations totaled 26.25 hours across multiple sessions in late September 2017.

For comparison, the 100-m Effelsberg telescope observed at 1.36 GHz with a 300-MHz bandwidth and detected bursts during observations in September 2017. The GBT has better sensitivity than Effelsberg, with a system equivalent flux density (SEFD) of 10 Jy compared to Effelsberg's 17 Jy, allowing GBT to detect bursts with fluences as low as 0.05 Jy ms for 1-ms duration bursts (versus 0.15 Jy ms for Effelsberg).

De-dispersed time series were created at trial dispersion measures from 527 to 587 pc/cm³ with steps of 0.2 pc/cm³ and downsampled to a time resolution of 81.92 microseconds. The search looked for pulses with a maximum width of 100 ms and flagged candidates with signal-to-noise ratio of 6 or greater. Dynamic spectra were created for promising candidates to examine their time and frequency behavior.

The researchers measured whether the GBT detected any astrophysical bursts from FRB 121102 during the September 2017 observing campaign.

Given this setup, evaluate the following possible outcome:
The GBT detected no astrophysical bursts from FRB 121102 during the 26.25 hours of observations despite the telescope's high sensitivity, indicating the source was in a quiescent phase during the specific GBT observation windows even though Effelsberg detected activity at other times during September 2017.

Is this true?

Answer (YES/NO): YES